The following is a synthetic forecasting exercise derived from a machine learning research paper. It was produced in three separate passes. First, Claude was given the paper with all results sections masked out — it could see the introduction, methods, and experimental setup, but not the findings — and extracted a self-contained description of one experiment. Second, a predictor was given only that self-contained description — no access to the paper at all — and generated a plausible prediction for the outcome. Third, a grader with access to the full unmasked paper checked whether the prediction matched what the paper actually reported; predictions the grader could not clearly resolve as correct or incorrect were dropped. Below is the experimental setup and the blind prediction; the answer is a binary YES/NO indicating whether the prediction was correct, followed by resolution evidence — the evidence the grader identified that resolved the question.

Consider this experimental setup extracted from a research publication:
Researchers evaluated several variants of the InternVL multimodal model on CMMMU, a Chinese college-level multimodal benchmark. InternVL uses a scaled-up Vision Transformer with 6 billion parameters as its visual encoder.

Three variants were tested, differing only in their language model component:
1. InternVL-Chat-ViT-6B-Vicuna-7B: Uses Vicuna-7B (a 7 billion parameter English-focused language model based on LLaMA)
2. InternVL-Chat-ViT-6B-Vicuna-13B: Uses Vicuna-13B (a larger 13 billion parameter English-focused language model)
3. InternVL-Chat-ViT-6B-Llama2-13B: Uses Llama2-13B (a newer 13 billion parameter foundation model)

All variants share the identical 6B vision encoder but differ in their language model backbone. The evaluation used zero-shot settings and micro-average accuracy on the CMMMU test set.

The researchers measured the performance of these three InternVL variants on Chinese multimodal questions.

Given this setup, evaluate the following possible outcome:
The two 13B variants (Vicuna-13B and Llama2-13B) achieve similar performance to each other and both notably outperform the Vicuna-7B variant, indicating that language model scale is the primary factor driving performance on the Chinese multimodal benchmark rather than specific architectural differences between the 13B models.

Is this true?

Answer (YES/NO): NO